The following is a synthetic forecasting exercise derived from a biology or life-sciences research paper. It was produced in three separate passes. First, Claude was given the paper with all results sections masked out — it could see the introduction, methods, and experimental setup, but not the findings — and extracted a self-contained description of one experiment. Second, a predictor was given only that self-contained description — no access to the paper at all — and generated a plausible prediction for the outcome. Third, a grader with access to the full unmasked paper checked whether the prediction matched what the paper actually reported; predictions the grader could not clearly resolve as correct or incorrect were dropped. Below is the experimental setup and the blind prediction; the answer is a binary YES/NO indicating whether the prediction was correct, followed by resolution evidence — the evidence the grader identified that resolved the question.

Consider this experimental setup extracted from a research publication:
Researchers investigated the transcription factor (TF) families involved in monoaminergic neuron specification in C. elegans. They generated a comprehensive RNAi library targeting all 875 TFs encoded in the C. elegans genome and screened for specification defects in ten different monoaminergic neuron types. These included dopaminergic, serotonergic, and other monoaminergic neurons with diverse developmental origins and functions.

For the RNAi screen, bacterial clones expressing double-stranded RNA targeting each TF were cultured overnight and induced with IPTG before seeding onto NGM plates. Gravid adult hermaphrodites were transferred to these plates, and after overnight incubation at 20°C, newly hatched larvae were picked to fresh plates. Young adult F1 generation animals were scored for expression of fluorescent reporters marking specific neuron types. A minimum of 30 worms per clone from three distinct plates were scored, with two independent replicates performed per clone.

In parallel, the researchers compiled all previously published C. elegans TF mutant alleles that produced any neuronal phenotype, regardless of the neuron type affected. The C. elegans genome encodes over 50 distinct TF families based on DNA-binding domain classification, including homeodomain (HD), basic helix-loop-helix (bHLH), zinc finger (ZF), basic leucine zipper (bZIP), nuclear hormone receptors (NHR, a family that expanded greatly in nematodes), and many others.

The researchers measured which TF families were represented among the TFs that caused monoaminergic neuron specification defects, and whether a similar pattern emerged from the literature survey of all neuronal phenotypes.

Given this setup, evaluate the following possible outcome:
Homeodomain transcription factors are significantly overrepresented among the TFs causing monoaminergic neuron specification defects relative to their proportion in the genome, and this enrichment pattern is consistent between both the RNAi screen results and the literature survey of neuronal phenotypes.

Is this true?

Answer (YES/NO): YES